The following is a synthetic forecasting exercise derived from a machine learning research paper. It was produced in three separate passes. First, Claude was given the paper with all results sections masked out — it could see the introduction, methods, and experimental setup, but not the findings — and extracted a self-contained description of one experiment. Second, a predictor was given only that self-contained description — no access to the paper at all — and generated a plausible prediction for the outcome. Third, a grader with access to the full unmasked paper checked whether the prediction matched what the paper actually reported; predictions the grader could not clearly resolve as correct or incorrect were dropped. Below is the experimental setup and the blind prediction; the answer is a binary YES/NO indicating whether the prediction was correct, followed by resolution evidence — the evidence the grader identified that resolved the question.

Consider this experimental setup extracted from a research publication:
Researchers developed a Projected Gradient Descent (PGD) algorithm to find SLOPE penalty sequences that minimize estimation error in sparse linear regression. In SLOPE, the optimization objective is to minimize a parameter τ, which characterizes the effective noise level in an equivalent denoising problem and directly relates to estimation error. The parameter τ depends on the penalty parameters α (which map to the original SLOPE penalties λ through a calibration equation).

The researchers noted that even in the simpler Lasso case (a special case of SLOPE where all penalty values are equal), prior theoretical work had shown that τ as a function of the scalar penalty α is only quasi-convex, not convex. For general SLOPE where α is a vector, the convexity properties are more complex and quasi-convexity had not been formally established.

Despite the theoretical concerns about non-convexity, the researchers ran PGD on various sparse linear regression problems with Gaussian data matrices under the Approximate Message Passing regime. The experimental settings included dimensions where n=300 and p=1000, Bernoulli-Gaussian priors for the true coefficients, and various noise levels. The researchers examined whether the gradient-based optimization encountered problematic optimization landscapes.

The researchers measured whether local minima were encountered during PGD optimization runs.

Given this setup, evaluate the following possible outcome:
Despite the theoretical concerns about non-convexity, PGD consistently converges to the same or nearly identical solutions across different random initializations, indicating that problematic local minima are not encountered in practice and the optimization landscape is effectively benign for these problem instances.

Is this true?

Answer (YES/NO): YES